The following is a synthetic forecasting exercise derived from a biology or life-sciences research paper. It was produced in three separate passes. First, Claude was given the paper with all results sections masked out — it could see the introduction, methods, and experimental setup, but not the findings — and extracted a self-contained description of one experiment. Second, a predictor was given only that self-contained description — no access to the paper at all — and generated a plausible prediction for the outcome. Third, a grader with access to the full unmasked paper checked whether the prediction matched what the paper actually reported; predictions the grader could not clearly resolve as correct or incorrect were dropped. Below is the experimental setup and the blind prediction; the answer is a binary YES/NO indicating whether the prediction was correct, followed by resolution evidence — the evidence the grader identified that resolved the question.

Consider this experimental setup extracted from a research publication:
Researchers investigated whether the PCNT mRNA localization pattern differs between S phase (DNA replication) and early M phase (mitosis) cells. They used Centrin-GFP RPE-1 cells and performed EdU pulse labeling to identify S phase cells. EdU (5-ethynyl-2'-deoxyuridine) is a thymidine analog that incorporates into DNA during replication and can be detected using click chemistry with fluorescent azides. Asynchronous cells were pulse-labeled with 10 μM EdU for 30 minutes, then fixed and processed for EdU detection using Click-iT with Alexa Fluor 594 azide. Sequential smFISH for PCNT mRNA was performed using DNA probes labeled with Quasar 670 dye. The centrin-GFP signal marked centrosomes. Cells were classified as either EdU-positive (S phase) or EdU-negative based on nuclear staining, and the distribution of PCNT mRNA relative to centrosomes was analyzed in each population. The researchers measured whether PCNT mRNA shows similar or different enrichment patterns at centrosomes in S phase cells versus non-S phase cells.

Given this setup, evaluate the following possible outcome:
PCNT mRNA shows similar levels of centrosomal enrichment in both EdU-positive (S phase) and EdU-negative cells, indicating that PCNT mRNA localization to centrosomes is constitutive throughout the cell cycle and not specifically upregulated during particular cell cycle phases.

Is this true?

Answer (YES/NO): NO